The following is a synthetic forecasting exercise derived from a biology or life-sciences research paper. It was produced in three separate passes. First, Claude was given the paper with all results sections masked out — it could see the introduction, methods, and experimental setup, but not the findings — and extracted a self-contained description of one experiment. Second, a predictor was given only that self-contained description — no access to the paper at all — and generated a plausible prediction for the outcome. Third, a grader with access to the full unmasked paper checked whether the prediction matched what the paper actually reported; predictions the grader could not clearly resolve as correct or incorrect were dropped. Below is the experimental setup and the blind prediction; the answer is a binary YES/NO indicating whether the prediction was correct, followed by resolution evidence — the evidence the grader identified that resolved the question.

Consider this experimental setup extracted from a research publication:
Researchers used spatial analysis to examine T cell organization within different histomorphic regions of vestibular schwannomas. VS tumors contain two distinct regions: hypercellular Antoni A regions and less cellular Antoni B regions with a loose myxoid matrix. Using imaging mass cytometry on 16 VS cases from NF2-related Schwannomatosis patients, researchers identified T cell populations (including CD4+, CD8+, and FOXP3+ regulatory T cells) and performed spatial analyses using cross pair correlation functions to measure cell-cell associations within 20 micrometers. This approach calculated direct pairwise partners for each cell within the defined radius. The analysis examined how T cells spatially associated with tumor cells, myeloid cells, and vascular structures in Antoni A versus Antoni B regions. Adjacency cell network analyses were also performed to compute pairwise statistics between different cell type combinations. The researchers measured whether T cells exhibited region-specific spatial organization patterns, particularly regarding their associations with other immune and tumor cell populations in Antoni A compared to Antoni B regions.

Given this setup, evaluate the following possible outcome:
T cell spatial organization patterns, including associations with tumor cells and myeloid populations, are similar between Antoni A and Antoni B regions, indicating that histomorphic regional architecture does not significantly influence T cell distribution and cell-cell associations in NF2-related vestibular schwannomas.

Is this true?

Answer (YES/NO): NO